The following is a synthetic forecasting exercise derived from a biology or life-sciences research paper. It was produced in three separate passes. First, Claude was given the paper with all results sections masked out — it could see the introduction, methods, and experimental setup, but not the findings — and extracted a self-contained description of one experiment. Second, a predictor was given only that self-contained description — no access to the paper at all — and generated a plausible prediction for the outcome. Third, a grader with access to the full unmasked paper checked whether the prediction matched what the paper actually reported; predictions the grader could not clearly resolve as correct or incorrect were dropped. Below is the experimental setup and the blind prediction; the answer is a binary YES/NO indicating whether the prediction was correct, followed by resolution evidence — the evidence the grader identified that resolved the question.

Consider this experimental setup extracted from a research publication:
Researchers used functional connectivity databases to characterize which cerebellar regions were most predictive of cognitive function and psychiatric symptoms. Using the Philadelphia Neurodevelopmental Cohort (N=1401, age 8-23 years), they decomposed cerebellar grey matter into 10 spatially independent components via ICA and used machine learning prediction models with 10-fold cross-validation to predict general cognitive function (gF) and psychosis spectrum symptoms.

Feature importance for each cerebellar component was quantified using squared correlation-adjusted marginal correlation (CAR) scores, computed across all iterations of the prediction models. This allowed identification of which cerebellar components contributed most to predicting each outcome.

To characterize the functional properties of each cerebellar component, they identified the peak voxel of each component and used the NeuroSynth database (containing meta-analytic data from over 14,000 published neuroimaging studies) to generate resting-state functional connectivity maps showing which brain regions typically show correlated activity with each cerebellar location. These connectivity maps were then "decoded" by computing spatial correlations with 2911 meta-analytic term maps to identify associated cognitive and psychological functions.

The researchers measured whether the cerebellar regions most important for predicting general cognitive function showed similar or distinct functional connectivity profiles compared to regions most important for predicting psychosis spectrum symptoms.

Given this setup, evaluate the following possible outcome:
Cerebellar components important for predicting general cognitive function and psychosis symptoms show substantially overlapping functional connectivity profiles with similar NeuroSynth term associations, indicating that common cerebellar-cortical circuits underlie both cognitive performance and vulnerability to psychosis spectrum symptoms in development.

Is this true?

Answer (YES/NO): YES